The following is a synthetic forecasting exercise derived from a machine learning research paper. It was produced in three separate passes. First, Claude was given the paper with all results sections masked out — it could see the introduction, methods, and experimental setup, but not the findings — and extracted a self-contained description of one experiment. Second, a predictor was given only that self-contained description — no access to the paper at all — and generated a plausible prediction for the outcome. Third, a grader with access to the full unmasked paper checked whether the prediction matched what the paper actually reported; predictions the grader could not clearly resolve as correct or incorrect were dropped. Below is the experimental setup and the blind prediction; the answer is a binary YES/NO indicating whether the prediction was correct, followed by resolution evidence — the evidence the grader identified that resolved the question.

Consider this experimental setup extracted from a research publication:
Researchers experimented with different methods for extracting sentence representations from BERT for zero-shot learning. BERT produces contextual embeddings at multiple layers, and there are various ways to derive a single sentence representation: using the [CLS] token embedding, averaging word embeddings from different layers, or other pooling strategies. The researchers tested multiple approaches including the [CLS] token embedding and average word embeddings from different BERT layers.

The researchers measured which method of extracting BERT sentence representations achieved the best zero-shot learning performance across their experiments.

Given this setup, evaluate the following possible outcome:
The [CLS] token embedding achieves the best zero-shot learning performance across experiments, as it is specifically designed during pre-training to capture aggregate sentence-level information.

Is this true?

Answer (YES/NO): NO